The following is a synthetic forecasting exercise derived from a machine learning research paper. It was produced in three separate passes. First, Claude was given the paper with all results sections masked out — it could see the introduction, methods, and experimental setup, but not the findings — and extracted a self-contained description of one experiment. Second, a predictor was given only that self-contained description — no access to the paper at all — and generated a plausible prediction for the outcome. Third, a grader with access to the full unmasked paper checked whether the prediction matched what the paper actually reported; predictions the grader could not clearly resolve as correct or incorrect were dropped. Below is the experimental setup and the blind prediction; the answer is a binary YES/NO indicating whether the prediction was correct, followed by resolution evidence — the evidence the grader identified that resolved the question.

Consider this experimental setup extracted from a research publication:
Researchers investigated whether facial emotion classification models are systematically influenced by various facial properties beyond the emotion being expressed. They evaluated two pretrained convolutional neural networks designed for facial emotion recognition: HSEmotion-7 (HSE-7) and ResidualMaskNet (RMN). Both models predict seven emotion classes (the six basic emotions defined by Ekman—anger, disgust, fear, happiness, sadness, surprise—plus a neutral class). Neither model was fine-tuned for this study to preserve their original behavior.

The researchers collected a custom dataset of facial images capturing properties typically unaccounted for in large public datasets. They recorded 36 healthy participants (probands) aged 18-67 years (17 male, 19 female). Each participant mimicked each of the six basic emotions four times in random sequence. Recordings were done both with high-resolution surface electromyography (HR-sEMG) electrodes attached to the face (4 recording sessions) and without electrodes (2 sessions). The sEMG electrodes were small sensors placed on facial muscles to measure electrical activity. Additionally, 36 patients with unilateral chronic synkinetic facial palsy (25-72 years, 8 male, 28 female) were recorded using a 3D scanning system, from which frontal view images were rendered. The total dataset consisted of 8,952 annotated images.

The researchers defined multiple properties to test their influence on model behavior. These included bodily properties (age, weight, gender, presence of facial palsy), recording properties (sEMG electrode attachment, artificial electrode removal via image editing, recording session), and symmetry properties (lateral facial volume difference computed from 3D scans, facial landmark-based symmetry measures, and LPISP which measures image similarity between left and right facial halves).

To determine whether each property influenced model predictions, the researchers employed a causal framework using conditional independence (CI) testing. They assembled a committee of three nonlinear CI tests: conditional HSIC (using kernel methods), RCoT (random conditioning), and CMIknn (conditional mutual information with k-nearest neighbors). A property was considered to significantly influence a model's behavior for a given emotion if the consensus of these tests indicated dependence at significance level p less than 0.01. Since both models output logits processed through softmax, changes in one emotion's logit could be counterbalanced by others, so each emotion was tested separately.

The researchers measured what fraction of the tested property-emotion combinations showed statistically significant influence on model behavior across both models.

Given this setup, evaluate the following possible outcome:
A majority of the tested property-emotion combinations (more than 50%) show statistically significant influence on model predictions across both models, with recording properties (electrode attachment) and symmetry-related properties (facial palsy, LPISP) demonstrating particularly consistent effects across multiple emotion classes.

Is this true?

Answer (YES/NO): YES